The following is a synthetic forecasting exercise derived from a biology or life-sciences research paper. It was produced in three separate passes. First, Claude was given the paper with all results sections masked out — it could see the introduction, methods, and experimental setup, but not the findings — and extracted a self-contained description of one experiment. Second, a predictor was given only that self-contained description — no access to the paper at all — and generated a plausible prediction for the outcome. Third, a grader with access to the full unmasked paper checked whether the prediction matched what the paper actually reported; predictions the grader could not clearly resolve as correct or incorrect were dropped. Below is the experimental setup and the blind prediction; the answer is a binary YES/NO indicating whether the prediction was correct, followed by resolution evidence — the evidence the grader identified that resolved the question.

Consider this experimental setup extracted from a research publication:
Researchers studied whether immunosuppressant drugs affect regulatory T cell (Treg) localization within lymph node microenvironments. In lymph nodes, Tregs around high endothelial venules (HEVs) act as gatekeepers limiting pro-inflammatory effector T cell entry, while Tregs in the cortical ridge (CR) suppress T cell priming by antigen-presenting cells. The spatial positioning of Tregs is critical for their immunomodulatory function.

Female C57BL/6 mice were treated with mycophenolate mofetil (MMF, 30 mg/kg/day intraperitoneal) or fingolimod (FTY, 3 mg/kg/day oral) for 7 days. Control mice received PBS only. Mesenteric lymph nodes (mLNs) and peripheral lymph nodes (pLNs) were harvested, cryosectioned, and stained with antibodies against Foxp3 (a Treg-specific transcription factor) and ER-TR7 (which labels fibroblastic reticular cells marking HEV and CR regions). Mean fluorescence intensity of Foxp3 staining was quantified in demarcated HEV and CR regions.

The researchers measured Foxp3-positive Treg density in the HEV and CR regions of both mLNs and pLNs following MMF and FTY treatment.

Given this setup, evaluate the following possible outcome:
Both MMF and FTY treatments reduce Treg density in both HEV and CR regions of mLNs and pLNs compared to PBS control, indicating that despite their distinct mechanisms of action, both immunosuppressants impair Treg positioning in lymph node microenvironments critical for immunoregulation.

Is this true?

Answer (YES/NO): NO